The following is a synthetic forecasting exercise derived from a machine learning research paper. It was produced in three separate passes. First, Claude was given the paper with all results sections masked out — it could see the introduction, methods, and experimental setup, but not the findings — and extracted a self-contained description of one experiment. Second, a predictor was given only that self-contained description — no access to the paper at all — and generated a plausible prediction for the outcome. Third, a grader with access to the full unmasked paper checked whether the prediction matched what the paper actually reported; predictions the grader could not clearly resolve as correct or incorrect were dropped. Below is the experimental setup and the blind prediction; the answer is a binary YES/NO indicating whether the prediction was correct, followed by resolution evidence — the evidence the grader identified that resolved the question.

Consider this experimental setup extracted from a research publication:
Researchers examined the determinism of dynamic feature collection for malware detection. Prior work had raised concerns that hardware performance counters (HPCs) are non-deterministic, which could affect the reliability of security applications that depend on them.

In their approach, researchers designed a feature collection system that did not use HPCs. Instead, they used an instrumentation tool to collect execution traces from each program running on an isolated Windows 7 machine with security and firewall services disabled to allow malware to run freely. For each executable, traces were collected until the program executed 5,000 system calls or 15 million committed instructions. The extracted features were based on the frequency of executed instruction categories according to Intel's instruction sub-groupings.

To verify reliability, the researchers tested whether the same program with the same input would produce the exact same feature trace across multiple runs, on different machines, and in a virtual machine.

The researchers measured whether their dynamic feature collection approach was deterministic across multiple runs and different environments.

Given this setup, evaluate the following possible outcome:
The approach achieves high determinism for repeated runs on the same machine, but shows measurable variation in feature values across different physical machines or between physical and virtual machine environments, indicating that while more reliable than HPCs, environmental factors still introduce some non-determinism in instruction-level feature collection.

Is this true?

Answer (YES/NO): NO